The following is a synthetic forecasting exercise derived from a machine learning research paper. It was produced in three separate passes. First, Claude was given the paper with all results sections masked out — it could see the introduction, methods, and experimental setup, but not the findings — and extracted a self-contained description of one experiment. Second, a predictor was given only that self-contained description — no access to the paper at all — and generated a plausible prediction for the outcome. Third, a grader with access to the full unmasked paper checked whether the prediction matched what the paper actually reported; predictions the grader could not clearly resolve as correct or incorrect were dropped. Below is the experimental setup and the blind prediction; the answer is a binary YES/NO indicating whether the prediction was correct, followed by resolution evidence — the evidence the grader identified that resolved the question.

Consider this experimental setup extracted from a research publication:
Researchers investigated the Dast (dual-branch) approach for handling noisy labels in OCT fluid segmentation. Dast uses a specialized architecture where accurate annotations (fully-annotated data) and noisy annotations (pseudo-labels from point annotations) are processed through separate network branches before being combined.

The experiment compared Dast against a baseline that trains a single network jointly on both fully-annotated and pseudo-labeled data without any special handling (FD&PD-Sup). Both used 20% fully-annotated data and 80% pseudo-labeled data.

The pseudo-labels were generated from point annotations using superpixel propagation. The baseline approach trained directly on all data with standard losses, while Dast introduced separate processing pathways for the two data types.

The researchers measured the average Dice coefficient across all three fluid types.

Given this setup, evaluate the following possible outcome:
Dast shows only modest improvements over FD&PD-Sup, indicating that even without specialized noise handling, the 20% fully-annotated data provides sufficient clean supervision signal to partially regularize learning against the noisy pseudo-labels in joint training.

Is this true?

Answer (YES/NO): NO